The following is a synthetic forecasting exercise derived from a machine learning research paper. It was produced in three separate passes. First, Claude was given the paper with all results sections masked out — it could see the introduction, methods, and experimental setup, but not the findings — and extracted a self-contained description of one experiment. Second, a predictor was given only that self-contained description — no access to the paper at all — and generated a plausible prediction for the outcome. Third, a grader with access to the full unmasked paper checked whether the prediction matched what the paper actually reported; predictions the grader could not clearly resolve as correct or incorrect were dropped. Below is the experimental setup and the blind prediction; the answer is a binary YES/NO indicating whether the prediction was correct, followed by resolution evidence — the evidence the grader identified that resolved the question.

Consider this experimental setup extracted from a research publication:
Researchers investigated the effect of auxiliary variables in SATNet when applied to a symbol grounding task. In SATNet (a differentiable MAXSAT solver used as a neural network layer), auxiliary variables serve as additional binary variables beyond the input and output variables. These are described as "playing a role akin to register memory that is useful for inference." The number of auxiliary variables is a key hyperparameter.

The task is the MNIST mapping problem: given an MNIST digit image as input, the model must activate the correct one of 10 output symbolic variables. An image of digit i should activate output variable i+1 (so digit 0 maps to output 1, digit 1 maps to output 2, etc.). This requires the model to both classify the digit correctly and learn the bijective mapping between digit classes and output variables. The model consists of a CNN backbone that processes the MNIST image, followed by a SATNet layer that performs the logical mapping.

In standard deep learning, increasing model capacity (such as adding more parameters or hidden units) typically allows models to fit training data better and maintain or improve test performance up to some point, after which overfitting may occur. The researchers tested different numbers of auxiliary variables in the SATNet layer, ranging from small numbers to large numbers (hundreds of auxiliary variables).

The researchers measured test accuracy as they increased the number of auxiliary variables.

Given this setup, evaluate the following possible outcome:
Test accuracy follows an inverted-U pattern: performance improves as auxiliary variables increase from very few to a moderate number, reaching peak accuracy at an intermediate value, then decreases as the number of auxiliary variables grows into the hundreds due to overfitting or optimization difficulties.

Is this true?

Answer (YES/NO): NO